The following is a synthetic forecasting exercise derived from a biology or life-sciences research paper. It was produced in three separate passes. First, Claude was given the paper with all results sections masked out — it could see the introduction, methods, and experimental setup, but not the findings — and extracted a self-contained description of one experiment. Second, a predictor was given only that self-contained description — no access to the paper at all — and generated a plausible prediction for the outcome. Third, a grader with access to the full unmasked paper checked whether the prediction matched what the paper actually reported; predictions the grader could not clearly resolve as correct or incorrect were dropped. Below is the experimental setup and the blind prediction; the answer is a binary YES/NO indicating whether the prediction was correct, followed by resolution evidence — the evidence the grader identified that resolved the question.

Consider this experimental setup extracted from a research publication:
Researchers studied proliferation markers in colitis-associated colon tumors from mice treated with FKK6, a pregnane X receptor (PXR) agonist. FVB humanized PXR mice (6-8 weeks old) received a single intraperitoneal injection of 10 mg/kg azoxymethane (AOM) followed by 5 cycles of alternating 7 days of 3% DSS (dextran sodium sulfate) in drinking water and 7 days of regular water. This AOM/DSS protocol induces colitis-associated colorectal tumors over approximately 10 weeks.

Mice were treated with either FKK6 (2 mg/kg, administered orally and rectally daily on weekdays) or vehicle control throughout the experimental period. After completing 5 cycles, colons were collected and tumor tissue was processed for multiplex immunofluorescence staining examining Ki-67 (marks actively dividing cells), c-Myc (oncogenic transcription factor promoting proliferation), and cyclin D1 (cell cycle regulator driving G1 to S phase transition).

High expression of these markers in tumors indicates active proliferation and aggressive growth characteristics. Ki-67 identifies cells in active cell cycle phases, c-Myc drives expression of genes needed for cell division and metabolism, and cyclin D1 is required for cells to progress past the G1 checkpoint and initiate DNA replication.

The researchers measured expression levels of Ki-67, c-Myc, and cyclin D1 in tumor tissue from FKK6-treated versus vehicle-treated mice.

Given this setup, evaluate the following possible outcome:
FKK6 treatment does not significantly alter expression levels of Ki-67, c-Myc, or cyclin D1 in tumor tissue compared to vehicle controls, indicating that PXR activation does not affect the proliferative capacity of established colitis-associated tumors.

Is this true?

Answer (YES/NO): NO